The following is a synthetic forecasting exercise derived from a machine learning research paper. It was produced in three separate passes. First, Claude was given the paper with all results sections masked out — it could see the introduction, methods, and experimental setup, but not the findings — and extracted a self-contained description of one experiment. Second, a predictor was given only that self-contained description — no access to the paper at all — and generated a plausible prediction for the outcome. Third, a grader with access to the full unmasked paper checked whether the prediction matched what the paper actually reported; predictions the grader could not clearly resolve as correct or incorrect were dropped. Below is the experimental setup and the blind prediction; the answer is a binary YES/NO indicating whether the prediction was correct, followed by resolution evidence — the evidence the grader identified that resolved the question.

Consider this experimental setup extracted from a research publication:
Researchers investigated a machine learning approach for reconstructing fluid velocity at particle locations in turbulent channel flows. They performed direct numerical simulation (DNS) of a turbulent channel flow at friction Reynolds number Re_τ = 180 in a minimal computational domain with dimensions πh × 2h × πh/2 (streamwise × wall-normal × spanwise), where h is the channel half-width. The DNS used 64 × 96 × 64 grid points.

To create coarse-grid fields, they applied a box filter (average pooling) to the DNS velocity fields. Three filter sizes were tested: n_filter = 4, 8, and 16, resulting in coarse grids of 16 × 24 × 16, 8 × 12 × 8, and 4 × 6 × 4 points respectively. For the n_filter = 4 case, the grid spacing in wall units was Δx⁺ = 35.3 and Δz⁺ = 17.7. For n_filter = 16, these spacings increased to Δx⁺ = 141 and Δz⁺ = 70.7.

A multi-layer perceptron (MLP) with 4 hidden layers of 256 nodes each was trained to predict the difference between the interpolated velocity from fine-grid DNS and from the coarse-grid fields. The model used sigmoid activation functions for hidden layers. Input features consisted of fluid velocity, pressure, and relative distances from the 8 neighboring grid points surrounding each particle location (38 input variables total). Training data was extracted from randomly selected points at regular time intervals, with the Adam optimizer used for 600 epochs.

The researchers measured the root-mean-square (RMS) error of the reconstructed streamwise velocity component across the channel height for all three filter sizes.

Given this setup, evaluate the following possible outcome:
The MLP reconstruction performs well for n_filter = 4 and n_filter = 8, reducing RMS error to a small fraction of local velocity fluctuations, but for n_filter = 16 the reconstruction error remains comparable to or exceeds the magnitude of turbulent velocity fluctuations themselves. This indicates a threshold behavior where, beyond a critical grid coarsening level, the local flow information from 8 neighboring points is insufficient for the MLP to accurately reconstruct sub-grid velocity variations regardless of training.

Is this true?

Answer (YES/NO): NO